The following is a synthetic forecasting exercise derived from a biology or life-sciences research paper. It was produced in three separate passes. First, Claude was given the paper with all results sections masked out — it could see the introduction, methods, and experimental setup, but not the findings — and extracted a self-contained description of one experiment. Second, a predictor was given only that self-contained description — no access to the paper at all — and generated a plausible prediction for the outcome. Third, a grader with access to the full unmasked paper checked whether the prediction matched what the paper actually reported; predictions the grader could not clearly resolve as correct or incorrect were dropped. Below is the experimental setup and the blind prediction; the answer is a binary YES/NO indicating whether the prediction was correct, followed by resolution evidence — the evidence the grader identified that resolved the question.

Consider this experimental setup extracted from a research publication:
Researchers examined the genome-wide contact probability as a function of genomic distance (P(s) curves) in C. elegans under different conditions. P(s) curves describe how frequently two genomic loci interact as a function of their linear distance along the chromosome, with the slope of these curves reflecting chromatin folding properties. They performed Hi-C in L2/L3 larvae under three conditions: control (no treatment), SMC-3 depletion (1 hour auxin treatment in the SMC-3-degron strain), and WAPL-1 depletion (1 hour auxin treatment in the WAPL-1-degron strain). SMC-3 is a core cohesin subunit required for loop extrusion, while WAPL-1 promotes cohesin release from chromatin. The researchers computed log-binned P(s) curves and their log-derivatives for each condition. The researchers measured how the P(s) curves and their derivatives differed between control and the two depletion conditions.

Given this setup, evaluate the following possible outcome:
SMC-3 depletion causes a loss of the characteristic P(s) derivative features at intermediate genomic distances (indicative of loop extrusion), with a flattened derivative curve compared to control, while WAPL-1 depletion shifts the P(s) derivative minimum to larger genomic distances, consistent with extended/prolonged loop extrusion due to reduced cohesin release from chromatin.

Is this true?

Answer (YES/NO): NO